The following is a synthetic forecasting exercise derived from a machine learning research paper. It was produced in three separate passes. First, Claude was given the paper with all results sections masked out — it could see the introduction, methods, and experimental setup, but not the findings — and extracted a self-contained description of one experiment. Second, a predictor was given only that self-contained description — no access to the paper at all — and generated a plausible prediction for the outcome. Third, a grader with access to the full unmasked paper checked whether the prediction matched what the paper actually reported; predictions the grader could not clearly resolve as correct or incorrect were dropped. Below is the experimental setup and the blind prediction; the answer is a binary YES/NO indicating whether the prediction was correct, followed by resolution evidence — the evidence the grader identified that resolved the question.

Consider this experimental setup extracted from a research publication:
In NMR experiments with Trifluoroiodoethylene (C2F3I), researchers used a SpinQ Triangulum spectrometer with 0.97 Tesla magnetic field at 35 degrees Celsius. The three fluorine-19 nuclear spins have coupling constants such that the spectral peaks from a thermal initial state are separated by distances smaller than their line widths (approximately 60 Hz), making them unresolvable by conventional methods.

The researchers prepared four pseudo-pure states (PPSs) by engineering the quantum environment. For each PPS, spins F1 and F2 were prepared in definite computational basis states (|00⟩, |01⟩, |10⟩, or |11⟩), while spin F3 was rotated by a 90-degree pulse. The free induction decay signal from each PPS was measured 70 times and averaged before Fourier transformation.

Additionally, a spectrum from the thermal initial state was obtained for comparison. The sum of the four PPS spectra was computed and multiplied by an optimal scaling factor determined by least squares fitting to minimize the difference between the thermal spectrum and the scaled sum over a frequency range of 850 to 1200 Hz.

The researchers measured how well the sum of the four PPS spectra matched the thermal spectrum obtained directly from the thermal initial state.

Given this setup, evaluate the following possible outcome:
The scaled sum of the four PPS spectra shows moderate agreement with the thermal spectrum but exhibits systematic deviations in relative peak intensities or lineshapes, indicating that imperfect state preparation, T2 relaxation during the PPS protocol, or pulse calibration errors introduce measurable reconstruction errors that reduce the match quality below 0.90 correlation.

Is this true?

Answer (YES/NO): NO